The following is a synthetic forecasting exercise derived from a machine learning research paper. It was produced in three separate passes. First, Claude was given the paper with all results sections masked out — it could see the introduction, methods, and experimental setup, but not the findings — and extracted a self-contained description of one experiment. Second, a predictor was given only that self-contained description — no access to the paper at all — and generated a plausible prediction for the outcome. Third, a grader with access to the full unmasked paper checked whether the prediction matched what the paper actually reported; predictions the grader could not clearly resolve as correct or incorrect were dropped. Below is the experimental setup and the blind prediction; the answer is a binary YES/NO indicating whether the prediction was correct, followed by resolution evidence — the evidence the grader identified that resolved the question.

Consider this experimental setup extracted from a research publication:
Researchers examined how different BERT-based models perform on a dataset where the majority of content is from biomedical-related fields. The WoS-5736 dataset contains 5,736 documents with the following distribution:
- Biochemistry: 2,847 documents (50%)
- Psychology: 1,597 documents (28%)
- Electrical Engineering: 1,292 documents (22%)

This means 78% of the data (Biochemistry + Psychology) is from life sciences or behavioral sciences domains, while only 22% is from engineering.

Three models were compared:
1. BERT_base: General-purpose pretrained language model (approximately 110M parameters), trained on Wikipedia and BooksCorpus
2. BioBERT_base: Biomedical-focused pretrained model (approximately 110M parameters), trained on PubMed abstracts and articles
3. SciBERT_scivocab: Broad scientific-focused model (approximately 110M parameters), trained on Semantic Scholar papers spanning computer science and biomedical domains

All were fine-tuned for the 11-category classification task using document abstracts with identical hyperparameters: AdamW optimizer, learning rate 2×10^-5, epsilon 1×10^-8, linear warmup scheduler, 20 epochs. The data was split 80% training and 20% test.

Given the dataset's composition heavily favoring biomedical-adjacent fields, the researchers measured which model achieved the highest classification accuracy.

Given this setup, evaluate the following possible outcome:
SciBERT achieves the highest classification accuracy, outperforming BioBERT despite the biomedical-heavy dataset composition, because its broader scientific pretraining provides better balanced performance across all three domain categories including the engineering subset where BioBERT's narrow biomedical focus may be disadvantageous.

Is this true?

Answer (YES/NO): NO